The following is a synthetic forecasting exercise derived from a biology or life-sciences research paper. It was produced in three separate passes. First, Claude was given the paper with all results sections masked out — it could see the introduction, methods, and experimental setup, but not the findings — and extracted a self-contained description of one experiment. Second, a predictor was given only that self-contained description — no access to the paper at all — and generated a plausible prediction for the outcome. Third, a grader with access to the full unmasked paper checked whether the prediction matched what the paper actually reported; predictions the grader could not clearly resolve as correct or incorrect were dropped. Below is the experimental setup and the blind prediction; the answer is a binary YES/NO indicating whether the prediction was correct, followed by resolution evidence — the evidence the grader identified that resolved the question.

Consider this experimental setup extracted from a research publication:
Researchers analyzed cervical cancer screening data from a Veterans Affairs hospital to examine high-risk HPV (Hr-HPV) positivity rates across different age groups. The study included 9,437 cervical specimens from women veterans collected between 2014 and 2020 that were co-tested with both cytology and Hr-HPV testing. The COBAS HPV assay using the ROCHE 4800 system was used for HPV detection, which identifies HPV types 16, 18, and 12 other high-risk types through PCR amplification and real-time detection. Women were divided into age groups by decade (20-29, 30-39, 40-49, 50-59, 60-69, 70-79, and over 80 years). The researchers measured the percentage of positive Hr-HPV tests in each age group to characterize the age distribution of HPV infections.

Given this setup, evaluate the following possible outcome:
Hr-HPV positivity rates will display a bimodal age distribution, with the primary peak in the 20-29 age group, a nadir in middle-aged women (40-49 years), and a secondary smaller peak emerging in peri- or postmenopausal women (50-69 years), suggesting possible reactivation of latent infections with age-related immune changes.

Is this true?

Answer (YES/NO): NO